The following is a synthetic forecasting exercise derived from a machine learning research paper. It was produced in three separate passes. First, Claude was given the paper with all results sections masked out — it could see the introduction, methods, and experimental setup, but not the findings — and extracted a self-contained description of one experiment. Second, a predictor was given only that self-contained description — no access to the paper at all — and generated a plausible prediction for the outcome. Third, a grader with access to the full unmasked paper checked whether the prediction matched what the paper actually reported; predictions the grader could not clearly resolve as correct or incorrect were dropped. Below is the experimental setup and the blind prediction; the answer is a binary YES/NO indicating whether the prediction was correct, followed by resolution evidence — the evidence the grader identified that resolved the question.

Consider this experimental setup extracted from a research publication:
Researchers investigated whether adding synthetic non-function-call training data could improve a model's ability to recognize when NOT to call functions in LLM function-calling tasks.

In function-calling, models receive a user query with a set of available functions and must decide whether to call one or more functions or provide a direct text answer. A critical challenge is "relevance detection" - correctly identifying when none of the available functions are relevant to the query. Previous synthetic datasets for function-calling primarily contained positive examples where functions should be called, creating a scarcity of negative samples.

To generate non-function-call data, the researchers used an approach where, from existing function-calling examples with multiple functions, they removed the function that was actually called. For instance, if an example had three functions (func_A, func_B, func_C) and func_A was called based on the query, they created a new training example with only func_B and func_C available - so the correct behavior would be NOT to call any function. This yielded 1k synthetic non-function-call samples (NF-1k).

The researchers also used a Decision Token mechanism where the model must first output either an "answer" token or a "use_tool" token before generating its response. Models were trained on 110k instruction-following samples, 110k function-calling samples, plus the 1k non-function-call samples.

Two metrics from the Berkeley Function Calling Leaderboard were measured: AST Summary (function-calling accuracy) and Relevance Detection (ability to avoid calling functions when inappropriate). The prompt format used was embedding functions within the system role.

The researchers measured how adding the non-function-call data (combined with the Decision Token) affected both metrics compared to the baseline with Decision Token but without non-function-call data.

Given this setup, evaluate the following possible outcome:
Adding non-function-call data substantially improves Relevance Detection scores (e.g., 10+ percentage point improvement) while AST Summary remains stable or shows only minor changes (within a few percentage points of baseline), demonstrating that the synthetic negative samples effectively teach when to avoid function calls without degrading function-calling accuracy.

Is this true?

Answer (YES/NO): NO